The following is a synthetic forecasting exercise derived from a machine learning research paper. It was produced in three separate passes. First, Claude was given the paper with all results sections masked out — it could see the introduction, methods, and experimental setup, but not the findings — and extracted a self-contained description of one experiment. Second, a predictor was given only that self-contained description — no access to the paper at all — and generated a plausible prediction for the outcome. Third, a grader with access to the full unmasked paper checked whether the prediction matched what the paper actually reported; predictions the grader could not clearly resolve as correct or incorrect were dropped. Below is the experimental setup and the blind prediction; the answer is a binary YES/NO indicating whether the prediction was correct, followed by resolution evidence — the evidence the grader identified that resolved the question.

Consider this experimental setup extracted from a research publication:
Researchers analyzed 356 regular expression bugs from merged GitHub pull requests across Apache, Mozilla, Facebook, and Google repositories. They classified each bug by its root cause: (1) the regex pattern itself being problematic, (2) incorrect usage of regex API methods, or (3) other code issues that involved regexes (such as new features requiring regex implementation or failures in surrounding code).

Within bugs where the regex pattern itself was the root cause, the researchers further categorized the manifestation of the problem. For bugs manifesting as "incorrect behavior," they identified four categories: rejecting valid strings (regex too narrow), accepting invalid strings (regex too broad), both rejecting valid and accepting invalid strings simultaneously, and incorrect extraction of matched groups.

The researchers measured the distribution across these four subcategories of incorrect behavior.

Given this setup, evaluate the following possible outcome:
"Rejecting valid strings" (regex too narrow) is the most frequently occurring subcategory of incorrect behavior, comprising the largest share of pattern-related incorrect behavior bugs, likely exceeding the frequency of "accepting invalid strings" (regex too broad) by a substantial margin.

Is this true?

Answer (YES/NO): YES